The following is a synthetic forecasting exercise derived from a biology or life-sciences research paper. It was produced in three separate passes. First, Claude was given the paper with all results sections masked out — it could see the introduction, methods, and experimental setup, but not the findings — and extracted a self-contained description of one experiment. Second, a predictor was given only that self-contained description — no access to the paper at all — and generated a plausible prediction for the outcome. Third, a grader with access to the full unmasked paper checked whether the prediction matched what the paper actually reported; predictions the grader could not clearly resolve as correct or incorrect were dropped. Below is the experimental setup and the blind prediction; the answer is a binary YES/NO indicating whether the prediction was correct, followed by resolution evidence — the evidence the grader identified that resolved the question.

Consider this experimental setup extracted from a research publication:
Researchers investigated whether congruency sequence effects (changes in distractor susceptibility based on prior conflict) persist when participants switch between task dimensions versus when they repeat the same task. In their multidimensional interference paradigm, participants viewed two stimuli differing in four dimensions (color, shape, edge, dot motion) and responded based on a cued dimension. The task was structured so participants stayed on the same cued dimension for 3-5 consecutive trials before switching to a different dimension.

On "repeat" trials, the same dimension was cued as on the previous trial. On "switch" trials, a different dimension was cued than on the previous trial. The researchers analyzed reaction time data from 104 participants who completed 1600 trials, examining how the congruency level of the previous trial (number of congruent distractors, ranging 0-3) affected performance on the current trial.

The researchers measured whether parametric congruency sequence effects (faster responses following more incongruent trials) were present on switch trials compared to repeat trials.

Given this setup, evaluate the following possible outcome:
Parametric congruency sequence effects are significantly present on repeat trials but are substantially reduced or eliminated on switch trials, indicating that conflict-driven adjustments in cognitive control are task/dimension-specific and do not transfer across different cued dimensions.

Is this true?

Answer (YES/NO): YES